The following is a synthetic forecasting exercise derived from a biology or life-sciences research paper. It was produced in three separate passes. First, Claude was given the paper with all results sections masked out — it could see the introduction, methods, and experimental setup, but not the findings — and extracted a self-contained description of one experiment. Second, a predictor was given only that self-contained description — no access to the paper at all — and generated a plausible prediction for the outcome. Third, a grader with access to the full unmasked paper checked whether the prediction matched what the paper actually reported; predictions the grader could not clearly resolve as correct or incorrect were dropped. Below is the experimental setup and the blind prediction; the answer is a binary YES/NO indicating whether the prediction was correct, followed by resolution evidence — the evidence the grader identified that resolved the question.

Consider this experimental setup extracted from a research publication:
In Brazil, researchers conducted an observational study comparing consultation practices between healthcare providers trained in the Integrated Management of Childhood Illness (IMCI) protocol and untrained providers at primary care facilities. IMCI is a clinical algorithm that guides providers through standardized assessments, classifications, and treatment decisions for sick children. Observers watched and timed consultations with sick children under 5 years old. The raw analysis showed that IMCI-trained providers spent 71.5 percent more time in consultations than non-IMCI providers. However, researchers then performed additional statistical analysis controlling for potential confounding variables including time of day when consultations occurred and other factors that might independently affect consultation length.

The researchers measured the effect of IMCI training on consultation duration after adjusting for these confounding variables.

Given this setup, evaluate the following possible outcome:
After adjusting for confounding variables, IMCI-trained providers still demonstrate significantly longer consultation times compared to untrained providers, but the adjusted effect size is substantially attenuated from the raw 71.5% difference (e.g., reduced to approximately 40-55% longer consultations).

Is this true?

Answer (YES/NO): NO